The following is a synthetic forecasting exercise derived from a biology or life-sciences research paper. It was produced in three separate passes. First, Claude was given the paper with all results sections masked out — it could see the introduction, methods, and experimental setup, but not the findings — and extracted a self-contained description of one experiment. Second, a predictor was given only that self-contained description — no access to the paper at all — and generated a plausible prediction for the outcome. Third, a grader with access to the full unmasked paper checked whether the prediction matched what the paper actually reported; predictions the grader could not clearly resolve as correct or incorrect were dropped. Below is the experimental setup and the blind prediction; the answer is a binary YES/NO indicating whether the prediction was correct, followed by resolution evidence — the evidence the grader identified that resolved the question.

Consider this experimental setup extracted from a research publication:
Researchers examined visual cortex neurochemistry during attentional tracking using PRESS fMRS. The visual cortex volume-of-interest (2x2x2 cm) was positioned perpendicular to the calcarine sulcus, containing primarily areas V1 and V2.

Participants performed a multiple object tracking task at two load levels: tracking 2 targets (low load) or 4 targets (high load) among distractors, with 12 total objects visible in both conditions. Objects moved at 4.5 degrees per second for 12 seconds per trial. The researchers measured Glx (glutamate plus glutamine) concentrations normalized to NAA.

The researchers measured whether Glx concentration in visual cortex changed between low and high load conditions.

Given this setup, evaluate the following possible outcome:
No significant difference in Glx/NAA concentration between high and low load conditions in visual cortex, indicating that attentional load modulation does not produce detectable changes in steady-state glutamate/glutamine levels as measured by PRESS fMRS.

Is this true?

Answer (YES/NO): NO